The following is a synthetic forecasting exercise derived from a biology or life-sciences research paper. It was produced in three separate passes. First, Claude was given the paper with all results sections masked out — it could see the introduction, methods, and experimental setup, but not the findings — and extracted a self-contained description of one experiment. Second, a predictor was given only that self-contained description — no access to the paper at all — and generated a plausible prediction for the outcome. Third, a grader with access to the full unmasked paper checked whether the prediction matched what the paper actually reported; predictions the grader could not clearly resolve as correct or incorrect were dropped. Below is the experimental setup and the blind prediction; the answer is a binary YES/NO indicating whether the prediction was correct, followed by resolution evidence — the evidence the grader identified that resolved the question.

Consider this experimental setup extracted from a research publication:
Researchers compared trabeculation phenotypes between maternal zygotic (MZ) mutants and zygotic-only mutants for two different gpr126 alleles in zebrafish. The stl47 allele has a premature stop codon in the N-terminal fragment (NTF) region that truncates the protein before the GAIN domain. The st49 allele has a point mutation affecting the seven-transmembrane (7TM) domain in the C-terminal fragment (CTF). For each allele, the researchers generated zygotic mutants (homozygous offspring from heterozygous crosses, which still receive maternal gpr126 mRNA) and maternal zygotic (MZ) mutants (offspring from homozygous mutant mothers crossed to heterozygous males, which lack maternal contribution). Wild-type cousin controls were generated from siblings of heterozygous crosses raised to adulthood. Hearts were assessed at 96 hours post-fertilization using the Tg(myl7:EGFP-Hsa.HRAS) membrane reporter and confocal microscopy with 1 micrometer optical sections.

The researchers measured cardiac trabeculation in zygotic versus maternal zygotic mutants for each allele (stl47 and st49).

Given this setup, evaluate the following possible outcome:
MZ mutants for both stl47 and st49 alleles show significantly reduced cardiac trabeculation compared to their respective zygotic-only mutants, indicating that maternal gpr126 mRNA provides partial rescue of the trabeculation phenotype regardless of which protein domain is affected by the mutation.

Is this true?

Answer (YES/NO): NO